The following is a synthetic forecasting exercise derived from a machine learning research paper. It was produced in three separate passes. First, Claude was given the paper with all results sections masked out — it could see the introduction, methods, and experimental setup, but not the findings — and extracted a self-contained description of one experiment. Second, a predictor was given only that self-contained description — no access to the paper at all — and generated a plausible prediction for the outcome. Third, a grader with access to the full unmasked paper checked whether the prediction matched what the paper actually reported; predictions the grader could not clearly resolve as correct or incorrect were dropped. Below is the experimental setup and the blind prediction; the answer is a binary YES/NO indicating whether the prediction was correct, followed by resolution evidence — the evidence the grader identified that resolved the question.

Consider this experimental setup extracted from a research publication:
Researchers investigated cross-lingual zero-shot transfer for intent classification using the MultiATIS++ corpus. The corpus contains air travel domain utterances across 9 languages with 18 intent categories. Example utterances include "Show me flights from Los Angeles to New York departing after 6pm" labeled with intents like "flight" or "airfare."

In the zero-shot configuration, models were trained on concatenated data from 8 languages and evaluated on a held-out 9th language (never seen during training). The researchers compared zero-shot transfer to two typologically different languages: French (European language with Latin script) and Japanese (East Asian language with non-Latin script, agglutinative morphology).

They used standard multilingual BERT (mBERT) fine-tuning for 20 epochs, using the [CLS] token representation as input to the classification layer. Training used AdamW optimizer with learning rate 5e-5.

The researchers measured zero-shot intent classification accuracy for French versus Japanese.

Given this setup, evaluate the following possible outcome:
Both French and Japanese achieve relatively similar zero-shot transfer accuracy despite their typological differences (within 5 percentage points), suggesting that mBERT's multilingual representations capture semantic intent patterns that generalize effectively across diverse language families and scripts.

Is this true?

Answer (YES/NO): YES